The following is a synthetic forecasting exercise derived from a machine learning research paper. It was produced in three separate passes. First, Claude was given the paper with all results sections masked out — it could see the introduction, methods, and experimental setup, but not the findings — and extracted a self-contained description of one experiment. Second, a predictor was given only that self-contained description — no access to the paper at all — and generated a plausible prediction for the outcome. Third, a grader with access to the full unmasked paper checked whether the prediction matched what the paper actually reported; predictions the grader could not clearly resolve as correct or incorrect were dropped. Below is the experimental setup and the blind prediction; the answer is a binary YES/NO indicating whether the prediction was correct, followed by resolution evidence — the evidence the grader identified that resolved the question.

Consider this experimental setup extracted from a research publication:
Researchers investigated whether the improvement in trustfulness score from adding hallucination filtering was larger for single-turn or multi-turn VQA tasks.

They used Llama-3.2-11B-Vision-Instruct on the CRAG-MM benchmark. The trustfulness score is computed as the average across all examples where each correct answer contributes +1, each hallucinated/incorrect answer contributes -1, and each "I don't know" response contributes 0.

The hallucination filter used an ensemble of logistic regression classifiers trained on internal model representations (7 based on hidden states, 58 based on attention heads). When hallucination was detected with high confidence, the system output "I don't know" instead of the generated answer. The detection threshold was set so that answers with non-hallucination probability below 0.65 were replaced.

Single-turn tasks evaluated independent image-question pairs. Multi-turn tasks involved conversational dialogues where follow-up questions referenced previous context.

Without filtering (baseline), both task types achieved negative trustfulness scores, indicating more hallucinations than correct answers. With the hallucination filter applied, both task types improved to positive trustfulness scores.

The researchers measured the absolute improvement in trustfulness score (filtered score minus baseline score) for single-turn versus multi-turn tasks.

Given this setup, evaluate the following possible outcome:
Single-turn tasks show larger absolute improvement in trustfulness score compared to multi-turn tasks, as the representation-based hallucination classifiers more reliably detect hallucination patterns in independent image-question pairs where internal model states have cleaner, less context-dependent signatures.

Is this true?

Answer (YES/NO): YES